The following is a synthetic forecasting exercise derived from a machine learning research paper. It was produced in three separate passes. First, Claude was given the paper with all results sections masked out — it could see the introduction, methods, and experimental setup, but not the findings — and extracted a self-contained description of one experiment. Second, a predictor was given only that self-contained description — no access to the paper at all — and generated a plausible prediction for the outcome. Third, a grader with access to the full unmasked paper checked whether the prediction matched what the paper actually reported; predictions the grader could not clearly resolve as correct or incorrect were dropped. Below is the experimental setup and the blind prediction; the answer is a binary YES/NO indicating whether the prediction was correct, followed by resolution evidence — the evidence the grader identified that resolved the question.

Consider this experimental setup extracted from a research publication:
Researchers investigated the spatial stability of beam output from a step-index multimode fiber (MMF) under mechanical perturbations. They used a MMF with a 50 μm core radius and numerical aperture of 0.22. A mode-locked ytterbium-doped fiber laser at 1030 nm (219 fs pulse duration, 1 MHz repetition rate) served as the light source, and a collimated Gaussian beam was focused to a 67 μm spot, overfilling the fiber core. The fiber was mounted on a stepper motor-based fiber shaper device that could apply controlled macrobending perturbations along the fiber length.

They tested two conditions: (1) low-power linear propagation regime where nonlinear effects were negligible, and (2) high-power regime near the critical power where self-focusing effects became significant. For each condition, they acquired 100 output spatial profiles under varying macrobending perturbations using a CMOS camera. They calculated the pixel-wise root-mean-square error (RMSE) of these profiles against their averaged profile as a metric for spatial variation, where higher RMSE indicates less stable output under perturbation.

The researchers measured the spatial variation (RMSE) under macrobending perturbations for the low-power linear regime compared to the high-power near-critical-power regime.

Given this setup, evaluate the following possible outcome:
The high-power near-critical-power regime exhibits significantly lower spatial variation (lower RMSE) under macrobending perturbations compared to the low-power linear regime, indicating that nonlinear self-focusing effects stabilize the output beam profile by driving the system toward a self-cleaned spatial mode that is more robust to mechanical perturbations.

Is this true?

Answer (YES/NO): NO